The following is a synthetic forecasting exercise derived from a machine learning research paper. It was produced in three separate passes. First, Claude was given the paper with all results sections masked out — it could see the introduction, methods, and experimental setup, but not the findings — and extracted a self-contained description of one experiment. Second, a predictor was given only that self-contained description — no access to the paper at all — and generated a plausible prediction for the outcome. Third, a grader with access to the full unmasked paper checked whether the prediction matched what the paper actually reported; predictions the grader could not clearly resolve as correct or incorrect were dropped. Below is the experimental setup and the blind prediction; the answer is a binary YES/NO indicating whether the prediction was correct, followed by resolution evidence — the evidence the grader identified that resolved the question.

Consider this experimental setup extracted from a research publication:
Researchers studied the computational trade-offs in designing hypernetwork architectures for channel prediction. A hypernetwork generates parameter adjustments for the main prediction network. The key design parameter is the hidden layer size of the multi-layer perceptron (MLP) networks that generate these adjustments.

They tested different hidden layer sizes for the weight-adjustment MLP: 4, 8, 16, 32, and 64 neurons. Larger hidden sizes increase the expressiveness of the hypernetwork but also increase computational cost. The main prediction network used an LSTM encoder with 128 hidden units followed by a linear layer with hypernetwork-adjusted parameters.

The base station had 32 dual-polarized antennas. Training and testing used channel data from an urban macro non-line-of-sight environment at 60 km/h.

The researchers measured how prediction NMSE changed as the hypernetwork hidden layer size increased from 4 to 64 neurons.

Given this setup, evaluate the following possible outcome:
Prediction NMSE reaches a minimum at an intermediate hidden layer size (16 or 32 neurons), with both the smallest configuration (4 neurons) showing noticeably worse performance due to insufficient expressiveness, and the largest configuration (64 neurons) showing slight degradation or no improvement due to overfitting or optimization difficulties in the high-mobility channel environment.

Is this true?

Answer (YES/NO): NO